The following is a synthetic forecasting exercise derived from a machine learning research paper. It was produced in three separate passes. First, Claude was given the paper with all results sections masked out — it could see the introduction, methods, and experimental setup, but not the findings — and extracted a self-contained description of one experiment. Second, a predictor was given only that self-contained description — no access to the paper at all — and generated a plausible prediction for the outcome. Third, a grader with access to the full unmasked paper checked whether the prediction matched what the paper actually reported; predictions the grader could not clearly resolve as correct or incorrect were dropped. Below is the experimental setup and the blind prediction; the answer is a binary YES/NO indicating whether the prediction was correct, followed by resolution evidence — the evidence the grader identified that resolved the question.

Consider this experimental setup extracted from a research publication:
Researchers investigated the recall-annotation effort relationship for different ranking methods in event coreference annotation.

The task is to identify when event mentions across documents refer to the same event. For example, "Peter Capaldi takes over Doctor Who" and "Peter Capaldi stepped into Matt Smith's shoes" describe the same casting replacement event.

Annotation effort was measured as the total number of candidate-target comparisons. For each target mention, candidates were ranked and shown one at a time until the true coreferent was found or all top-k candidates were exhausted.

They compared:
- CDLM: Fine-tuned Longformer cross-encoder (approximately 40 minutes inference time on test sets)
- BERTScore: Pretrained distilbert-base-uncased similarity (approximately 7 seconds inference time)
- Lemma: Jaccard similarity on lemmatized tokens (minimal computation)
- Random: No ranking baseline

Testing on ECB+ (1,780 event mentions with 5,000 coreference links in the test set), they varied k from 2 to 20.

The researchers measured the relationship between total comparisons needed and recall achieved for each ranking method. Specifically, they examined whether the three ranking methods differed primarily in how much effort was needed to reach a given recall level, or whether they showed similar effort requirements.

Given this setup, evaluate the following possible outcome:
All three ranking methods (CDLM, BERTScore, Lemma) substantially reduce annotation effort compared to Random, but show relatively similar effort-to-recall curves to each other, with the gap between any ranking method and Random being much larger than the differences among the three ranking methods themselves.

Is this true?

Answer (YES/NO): NO